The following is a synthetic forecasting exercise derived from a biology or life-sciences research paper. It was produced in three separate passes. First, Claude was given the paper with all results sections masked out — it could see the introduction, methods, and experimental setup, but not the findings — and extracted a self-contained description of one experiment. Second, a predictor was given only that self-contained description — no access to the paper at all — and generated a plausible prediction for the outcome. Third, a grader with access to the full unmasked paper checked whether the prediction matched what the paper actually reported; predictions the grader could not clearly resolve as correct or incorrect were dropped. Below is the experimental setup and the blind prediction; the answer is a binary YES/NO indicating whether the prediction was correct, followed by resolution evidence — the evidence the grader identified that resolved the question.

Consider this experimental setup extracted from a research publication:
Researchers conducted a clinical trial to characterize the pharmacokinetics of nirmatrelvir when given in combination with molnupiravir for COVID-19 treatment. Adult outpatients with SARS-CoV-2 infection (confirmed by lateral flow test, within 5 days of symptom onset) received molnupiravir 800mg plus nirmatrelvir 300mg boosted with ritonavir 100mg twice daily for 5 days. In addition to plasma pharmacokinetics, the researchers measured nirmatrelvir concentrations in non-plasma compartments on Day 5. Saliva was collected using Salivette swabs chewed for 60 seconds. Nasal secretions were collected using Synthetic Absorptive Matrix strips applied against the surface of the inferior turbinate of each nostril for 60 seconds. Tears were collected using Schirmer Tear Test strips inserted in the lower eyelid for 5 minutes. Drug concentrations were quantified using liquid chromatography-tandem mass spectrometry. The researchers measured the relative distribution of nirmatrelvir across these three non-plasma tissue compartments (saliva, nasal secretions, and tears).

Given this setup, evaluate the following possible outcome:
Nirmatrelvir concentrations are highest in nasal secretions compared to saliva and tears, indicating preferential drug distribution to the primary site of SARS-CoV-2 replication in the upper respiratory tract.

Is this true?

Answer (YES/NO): NO